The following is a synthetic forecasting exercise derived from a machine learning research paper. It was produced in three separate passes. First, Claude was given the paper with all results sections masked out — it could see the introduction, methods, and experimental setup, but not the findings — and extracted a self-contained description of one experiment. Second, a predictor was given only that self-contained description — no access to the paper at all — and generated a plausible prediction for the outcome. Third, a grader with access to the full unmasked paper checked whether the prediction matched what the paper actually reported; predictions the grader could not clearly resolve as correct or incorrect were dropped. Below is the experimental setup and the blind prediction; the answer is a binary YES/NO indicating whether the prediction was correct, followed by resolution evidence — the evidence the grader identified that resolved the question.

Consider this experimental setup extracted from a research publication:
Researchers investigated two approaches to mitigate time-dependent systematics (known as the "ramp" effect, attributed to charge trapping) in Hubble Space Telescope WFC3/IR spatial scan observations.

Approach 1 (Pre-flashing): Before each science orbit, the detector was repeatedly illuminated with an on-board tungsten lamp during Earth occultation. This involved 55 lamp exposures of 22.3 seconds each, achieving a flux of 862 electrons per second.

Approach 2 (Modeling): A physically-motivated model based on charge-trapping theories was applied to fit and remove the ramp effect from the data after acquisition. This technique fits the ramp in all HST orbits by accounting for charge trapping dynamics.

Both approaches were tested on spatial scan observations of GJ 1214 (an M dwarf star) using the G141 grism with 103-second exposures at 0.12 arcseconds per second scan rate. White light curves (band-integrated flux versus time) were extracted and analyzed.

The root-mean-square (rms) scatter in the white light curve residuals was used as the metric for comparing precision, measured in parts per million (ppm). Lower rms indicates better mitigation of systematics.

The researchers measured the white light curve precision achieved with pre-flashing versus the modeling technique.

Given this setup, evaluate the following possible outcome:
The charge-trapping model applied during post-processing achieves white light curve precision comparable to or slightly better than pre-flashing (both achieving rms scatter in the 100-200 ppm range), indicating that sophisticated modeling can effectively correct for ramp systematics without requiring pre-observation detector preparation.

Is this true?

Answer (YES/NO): NO